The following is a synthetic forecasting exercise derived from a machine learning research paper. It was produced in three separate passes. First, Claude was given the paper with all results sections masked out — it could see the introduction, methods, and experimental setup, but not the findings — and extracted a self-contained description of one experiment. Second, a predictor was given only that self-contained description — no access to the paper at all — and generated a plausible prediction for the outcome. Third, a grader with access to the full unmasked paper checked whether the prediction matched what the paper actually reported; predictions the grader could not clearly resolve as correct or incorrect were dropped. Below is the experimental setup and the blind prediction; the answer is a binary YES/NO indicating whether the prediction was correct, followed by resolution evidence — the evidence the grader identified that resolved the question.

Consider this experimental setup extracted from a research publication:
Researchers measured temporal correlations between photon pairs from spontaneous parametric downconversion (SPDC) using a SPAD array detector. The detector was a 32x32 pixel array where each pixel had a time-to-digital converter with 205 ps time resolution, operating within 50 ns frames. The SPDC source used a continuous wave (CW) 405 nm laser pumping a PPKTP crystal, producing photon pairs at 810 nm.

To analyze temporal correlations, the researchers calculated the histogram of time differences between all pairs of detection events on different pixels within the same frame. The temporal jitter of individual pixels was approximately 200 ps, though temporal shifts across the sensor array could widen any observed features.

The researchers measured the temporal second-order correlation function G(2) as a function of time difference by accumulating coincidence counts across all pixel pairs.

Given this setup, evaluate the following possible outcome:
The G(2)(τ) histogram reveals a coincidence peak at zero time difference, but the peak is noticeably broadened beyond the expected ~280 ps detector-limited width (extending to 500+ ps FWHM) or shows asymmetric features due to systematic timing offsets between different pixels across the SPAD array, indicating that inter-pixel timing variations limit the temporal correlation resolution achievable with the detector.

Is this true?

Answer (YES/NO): YES